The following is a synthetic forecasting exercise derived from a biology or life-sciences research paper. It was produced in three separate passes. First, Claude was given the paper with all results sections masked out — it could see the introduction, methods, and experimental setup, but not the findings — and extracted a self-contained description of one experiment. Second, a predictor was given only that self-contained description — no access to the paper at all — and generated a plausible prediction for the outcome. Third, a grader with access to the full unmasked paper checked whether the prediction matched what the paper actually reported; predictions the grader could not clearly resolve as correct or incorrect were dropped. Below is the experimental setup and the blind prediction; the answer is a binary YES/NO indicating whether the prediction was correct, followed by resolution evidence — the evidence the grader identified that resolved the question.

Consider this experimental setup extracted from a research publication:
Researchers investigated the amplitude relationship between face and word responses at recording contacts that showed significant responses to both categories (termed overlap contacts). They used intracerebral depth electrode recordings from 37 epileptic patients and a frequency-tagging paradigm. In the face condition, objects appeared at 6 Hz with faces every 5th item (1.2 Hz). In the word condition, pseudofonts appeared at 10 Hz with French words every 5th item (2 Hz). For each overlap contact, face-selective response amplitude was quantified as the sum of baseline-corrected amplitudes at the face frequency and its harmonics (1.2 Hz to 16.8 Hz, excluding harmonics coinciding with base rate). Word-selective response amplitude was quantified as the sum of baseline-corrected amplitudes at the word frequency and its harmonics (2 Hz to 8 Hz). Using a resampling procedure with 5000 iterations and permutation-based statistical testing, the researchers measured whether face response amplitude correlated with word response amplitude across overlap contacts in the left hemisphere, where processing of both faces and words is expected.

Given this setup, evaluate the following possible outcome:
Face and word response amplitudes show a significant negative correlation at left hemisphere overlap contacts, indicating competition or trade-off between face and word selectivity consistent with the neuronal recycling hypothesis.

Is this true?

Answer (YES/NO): NO